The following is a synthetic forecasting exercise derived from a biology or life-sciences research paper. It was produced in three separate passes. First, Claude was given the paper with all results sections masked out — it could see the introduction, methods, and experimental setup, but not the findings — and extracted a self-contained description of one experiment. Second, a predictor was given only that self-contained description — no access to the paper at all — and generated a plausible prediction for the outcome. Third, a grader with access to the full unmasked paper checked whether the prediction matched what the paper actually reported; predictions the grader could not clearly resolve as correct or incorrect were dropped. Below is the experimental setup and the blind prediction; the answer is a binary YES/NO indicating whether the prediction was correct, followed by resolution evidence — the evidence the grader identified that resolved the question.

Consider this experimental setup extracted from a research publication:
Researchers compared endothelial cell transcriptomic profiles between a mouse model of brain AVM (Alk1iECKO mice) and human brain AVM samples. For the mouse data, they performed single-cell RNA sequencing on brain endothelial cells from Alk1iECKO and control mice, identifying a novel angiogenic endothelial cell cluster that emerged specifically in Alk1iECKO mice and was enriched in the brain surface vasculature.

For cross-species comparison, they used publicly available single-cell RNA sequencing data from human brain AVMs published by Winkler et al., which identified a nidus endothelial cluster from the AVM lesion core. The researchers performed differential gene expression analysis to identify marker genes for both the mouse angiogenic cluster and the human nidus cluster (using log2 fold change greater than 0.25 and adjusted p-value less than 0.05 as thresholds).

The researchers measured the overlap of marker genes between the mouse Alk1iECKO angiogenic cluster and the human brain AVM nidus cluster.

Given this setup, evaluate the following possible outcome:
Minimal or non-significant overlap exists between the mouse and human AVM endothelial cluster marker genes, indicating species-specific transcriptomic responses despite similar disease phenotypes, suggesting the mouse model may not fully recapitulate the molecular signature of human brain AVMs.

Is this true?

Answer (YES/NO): NO